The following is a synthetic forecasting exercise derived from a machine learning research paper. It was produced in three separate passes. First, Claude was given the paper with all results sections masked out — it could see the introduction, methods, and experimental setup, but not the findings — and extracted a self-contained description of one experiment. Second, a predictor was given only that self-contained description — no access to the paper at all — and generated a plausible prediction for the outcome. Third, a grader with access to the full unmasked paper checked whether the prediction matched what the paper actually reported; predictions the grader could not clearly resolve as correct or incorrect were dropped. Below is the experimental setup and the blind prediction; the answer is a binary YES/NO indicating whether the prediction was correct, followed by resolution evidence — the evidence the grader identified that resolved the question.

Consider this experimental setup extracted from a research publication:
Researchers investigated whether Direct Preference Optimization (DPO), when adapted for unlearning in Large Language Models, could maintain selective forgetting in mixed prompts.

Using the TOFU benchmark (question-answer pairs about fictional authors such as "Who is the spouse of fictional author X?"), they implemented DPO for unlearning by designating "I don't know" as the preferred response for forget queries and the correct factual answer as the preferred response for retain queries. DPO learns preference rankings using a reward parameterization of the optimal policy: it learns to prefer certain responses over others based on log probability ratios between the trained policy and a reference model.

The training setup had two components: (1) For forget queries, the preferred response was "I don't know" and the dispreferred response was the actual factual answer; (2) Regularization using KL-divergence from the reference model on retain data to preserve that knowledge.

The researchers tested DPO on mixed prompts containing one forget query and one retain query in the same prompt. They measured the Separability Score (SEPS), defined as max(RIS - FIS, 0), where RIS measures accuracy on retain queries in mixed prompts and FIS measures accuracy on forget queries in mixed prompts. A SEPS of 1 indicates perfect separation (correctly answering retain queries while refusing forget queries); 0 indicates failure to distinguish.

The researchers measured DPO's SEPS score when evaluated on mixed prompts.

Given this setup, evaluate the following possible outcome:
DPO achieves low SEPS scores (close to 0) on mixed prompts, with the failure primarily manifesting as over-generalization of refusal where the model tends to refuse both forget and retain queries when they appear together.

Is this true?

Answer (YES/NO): NO